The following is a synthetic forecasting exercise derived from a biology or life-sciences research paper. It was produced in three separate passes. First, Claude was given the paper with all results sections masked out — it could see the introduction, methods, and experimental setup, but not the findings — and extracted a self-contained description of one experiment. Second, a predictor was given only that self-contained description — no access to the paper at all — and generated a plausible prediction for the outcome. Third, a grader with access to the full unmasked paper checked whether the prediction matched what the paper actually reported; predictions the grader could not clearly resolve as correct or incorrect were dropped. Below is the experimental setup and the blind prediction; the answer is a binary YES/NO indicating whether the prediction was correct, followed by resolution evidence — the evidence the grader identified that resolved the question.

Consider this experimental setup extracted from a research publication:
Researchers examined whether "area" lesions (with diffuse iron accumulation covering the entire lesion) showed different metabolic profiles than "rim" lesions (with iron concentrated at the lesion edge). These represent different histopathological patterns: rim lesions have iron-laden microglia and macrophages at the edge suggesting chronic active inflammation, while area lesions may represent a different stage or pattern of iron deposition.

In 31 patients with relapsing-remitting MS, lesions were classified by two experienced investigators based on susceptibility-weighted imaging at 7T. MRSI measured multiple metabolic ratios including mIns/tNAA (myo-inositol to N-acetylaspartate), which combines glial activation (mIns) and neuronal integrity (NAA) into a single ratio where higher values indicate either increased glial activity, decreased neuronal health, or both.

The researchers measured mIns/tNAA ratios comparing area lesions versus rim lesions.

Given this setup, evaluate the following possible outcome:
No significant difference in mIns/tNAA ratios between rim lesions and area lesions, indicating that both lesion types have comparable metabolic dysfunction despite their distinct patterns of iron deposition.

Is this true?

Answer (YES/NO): NO